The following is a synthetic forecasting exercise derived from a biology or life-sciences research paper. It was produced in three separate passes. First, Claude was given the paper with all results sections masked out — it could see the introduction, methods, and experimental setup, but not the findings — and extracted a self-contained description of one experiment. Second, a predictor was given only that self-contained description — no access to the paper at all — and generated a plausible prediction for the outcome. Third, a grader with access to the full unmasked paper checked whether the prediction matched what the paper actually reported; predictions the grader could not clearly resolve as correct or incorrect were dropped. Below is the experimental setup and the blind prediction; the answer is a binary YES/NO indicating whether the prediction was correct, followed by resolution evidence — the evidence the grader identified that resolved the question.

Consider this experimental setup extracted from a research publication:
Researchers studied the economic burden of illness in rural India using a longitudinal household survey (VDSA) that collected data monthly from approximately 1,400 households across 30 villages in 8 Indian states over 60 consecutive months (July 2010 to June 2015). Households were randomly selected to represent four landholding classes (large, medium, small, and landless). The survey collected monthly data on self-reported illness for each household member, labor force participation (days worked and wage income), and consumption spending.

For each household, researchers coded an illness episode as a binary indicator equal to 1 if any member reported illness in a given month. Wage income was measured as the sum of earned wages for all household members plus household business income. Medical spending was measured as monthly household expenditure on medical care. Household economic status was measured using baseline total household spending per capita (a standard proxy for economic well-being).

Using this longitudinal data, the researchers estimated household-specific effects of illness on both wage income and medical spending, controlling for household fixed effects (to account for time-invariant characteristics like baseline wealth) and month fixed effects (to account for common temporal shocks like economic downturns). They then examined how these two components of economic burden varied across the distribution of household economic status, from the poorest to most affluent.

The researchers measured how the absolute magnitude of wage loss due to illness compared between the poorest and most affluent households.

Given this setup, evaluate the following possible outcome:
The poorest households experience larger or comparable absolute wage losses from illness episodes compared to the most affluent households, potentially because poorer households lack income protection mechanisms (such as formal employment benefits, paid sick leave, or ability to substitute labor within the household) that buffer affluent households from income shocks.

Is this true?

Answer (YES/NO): YES